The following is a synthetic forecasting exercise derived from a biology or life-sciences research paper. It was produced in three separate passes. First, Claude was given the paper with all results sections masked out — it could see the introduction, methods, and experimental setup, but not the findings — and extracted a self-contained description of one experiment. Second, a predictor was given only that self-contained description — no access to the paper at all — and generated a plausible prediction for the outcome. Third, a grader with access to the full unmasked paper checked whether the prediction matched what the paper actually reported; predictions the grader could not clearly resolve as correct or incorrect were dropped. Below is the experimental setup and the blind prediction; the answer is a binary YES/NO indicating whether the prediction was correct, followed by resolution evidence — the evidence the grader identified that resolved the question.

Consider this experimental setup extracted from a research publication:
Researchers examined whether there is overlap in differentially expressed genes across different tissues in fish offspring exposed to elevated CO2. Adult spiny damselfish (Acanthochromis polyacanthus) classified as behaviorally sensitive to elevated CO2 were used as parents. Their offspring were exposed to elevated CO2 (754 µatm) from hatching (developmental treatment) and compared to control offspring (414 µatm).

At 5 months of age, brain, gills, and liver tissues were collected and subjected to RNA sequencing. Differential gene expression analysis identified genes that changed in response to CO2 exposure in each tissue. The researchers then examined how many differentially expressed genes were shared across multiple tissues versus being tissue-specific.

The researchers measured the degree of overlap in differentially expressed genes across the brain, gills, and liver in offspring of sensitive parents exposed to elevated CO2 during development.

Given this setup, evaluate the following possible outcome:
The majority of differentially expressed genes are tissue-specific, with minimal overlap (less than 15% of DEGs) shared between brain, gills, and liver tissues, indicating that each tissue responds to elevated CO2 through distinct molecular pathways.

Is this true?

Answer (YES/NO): YES